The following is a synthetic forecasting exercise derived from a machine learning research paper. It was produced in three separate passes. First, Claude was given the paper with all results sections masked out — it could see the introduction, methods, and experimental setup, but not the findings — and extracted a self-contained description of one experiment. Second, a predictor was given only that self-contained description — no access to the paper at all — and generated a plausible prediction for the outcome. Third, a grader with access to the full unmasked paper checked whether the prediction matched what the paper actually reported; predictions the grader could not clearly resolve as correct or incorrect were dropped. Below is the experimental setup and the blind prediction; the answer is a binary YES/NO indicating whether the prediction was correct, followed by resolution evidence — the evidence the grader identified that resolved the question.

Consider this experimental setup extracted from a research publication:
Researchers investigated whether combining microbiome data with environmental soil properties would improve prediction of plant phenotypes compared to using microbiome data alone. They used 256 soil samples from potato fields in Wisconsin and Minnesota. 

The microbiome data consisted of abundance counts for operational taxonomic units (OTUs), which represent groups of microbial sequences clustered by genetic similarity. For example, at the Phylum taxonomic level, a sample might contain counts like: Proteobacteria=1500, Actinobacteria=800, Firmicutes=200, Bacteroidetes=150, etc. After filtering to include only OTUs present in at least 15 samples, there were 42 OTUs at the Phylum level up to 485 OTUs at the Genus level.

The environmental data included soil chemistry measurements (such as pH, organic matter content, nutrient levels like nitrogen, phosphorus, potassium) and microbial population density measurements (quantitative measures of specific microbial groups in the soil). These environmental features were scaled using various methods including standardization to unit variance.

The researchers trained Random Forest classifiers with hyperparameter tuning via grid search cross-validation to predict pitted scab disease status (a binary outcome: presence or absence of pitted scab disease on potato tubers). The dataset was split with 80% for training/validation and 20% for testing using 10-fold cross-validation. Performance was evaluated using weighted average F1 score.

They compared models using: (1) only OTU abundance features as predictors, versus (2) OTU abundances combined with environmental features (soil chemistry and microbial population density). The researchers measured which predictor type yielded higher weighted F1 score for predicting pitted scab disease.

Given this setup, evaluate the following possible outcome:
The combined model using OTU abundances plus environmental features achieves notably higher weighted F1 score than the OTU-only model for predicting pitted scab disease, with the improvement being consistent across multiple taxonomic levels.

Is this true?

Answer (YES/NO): NO